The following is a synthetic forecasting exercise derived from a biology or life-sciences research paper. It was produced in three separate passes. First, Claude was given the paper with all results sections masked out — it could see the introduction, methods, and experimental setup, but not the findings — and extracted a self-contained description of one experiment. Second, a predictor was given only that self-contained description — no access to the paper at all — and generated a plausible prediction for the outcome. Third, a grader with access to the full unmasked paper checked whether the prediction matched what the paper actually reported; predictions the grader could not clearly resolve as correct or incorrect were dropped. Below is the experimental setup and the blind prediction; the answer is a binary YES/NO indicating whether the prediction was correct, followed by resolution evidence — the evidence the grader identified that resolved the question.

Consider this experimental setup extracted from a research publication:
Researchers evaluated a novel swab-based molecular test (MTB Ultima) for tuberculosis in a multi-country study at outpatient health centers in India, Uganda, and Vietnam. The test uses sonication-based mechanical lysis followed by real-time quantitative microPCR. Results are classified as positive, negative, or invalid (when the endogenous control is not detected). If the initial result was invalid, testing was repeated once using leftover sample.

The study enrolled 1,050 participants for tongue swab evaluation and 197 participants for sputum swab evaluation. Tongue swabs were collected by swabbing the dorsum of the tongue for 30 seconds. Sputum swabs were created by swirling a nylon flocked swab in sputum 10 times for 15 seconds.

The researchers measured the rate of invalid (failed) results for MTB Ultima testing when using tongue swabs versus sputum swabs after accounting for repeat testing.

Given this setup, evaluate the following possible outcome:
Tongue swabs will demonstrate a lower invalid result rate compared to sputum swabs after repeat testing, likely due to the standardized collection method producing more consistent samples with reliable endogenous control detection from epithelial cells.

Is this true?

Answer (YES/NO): NO